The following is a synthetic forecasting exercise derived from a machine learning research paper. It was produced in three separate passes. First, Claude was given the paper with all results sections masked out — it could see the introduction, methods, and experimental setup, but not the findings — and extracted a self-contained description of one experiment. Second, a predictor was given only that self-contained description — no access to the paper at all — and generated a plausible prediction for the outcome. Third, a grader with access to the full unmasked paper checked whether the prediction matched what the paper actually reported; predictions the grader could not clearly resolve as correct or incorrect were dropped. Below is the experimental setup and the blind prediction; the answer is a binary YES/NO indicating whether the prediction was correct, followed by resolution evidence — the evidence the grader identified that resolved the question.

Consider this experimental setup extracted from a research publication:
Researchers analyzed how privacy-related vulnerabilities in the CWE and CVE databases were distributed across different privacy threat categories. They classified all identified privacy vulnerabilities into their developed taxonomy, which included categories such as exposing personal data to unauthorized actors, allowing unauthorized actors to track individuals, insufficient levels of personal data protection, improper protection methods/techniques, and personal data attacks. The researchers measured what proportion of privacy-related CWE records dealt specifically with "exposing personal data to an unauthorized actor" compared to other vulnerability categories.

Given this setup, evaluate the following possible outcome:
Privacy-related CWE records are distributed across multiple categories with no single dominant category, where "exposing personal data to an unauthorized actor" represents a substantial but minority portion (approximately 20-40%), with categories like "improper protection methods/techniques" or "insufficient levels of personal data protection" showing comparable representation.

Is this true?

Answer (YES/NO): NO